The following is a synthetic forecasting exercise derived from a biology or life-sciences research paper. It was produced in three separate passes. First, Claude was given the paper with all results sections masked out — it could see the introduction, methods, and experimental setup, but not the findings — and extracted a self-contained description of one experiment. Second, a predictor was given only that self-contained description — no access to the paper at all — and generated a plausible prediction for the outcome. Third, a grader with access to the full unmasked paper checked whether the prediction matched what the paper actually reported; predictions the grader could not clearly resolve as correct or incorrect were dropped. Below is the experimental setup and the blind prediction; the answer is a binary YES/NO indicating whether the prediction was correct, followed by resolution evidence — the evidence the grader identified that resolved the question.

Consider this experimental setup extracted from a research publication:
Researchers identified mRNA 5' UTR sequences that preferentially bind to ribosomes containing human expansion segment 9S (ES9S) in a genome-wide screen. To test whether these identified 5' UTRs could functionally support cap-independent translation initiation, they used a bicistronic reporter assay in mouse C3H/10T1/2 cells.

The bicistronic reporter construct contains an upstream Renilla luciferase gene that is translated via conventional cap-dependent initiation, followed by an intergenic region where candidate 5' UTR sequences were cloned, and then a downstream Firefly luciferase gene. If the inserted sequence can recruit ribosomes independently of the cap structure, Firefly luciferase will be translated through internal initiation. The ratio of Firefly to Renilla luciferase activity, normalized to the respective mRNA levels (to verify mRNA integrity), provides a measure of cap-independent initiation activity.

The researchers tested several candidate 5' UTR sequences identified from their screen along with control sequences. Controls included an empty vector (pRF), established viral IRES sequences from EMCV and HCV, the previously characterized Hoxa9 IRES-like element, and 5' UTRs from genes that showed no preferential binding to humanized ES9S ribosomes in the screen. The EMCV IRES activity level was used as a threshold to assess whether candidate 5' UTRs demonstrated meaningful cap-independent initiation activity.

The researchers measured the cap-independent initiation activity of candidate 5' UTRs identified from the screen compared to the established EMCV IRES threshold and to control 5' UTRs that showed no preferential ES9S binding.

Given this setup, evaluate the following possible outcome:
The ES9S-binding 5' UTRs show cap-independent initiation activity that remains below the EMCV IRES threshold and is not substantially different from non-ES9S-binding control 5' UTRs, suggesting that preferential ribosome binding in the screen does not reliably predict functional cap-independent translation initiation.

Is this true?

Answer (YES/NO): NO